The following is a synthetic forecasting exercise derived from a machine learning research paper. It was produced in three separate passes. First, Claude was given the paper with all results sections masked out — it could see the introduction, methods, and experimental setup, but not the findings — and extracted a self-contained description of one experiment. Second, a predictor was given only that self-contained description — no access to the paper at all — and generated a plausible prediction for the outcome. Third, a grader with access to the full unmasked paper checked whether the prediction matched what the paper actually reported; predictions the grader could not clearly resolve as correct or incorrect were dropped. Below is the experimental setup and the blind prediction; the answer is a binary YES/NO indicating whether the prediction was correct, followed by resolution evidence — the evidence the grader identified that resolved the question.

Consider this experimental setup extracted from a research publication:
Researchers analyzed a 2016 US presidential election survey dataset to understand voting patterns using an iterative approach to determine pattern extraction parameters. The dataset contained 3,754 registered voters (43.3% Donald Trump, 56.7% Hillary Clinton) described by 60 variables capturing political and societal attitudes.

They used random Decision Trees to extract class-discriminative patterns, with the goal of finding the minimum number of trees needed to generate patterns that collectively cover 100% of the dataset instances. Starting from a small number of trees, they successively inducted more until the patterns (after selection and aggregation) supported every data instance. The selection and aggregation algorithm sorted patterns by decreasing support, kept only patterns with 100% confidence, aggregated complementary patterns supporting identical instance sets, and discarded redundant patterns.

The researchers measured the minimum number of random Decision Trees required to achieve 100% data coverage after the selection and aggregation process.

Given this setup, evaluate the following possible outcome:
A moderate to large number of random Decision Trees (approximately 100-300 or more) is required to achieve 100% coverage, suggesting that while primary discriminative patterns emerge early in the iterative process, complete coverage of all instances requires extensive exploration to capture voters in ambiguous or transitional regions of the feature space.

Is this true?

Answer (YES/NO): NO